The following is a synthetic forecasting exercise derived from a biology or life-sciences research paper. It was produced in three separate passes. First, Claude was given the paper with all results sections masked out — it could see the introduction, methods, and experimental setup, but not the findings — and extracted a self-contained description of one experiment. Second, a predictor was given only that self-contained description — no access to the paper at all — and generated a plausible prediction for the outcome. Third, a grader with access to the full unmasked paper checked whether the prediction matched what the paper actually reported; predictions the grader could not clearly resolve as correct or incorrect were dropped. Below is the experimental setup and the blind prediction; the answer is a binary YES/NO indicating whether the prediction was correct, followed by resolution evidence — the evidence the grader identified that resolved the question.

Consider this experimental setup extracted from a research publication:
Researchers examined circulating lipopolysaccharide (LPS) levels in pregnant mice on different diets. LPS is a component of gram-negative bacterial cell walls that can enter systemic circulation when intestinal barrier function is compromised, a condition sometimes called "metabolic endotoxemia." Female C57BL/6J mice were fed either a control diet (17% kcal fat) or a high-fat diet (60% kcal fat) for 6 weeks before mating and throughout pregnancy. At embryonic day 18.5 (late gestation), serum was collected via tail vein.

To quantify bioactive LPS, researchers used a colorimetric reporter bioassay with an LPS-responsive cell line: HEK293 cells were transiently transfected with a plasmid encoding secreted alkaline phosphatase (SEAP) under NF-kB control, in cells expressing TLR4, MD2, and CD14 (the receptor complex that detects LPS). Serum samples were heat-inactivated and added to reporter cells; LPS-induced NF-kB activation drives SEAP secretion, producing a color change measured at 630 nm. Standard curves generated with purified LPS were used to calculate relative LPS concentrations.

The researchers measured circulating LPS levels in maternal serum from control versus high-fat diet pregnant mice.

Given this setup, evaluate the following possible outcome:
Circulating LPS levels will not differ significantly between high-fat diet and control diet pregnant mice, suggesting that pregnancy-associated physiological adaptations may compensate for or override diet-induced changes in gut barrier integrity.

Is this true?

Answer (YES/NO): NO